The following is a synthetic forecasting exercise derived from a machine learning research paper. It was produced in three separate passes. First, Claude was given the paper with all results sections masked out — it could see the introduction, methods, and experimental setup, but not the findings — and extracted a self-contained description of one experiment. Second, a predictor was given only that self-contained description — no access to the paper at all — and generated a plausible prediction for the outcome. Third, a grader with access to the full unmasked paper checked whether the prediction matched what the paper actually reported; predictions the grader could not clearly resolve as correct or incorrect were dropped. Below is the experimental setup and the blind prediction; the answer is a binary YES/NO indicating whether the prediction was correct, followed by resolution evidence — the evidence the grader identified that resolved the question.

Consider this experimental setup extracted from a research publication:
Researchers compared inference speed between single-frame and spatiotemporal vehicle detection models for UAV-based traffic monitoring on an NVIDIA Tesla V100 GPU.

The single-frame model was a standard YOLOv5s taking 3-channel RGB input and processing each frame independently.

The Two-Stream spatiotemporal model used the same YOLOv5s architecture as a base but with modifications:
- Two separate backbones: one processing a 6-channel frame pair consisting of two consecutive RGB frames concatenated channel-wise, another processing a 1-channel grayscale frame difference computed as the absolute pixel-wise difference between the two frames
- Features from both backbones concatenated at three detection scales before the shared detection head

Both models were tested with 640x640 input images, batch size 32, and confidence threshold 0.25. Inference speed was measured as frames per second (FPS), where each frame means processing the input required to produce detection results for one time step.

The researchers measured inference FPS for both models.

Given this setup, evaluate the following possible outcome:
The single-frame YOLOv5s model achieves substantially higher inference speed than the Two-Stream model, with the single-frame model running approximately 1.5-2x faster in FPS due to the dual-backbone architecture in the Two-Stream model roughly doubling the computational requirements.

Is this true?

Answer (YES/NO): NO